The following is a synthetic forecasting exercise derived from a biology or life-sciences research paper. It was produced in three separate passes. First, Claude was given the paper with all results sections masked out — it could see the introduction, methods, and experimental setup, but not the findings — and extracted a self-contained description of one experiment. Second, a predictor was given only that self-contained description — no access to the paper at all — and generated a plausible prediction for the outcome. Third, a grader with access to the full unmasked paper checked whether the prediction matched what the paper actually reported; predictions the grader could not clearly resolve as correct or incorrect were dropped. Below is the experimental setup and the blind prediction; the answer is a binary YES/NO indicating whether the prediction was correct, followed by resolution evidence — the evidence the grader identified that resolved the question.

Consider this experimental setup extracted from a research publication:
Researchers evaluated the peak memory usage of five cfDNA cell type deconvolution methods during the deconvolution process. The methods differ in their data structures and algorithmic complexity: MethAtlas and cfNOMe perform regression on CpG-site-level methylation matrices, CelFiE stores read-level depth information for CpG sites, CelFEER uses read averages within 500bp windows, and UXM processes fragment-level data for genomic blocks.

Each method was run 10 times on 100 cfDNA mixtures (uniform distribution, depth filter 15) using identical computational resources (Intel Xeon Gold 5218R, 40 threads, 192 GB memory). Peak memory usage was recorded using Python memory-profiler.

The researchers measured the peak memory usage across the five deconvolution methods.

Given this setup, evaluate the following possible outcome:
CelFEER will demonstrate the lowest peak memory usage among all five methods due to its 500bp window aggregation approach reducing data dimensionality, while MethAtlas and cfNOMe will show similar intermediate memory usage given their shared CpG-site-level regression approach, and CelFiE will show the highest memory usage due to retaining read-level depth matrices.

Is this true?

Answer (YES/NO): NO